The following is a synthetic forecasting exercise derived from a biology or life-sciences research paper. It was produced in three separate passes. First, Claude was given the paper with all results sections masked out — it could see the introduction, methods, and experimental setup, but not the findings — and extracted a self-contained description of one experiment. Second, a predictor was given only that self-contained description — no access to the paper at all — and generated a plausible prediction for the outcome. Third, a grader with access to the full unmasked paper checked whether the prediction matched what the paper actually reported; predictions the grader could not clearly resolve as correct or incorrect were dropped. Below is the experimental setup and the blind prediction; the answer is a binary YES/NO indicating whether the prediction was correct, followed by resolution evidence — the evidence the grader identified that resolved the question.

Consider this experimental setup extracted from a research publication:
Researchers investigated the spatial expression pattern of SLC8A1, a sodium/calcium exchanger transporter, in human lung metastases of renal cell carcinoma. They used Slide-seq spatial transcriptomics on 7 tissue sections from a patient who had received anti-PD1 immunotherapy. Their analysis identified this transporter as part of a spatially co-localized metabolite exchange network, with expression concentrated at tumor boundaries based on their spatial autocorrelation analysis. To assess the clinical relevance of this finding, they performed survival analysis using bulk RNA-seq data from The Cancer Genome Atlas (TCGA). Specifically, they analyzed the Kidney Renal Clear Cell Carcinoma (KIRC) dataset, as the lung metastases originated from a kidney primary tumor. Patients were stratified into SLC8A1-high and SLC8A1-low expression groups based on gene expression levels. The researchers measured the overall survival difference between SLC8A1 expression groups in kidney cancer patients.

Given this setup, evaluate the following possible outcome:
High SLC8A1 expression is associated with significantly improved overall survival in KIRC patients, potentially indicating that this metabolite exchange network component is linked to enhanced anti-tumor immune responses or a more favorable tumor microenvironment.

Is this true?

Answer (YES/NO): YES